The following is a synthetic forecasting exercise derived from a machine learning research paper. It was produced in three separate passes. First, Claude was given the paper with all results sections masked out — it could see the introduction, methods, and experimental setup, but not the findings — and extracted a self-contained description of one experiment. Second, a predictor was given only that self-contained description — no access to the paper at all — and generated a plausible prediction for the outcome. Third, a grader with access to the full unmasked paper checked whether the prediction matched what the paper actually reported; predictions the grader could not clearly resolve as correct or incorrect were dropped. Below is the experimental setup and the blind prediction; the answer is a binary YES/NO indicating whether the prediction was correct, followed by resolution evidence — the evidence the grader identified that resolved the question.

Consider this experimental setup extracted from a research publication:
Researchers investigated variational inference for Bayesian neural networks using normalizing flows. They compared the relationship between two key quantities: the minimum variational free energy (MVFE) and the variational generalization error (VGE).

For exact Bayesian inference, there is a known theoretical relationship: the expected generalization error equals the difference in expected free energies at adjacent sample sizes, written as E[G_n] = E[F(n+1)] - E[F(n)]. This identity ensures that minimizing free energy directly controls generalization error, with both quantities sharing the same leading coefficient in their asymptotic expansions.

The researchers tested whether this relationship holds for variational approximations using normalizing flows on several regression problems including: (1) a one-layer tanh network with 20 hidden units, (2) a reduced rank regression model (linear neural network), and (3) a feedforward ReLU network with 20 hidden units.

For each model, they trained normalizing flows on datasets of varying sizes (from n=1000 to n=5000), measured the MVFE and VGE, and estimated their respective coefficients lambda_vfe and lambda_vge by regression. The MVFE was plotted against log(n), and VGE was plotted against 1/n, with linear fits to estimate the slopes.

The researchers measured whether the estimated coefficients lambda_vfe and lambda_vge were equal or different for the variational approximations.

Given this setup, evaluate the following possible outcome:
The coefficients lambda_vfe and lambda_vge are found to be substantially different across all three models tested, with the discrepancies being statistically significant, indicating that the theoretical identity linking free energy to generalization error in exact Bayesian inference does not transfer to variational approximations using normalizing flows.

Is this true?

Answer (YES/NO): NO